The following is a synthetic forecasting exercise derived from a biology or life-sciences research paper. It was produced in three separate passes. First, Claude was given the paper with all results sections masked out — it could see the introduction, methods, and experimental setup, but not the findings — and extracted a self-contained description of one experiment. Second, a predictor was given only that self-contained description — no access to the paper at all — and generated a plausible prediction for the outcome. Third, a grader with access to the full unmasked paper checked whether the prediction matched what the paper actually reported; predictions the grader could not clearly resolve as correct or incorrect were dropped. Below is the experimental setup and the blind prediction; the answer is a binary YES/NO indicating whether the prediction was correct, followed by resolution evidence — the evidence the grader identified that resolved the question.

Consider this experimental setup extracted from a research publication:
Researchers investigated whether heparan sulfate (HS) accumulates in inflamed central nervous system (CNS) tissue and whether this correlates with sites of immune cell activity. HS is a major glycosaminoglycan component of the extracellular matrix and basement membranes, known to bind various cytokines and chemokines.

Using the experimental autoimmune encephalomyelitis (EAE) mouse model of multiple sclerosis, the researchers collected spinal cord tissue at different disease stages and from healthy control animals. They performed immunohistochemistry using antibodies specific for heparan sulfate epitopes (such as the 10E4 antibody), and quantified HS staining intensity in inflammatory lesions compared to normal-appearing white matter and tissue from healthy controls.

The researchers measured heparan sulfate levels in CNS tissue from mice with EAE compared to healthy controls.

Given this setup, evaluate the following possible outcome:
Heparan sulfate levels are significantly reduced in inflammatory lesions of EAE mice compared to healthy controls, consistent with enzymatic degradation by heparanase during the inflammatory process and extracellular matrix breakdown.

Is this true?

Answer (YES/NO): NO